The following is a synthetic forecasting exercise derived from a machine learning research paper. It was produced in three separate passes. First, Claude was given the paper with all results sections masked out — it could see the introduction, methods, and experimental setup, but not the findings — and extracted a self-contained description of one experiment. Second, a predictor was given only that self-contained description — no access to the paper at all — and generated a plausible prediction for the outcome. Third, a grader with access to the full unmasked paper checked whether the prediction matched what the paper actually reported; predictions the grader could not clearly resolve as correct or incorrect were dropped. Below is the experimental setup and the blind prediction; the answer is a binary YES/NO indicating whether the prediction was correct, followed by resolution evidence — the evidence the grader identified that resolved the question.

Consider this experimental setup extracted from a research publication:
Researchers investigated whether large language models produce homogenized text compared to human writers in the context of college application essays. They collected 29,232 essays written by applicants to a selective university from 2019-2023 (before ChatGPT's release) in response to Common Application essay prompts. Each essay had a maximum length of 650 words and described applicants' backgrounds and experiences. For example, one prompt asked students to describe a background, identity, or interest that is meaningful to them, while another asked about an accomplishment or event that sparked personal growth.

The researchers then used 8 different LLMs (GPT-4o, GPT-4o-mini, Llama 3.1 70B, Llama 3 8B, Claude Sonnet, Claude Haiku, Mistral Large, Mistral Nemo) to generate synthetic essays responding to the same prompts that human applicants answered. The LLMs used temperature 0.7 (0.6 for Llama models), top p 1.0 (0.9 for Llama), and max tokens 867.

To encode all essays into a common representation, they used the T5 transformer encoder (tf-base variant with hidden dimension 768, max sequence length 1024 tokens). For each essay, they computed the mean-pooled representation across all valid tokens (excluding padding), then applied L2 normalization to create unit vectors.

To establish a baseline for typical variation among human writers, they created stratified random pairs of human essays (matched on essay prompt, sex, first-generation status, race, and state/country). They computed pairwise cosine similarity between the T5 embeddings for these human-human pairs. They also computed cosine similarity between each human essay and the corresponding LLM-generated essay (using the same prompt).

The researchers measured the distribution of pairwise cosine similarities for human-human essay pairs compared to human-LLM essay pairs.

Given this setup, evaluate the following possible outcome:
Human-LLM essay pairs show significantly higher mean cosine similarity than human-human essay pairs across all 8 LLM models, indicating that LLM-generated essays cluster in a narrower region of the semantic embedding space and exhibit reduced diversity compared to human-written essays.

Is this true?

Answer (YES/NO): NO